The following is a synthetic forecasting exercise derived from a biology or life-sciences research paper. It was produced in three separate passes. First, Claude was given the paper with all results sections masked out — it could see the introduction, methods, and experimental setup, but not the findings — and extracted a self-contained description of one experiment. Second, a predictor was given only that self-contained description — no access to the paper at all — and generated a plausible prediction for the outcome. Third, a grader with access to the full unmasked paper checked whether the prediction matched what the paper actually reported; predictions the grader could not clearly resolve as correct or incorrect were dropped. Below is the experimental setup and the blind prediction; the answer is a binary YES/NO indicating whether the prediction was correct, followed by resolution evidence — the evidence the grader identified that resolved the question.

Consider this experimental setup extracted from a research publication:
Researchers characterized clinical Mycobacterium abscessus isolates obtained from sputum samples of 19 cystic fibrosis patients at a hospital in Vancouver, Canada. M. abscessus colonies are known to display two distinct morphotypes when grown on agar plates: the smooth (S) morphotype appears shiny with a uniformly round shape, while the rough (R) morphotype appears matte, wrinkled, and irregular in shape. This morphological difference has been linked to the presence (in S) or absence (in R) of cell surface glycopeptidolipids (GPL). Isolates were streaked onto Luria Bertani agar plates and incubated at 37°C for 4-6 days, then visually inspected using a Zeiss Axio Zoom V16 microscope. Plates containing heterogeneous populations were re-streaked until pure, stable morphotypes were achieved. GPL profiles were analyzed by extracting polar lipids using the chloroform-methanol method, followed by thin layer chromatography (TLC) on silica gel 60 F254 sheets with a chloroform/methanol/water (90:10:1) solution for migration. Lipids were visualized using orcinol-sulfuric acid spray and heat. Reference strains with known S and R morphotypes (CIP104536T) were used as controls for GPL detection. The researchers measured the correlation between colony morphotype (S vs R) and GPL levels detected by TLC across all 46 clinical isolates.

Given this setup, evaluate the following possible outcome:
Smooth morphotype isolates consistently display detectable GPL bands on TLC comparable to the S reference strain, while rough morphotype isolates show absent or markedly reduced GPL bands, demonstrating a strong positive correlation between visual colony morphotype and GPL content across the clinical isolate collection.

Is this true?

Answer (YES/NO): NO